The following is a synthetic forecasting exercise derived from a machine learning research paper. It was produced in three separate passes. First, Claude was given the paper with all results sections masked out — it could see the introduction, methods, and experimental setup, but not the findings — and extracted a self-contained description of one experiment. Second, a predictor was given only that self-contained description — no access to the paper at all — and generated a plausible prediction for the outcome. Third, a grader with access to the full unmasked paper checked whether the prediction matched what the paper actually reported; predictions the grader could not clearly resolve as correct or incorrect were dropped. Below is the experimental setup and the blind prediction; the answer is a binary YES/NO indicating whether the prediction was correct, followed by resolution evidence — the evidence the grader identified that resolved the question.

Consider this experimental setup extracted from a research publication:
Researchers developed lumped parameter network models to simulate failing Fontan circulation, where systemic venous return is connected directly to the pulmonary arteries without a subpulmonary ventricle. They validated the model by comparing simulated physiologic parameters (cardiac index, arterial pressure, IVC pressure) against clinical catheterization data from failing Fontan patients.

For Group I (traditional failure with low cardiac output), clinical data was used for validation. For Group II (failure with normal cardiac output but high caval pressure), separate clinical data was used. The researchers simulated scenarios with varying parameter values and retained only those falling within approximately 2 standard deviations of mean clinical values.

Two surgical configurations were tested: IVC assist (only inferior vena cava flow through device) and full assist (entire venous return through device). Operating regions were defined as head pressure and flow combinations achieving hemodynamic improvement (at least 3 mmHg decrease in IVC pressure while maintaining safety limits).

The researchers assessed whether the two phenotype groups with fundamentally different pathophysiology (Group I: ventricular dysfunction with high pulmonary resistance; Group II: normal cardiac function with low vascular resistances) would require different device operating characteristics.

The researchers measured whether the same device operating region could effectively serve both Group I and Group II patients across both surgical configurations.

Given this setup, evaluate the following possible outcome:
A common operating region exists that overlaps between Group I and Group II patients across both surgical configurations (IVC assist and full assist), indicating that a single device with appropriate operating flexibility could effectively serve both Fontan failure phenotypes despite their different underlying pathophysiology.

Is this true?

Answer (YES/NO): NO